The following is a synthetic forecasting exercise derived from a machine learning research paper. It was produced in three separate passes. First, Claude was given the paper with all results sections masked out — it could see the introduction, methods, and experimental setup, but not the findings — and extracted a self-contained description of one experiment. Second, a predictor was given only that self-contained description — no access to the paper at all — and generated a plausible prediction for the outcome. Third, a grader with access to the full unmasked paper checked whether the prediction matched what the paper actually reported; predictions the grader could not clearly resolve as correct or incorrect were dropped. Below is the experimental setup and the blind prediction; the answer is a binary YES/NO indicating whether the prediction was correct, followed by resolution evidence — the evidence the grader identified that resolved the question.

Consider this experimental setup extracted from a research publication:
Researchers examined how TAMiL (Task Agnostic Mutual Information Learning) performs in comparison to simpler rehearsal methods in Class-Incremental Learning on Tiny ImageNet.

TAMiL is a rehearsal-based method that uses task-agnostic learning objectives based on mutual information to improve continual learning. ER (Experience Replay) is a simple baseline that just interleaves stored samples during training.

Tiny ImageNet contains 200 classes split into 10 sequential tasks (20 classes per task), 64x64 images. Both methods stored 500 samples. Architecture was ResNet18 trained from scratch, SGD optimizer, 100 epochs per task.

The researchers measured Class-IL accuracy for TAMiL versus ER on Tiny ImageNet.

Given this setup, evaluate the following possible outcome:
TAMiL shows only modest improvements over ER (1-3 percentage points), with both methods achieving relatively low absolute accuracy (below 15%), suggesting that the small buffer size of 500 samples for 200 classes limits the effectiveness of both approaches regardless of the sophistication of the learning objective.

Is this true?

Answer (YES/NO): NO